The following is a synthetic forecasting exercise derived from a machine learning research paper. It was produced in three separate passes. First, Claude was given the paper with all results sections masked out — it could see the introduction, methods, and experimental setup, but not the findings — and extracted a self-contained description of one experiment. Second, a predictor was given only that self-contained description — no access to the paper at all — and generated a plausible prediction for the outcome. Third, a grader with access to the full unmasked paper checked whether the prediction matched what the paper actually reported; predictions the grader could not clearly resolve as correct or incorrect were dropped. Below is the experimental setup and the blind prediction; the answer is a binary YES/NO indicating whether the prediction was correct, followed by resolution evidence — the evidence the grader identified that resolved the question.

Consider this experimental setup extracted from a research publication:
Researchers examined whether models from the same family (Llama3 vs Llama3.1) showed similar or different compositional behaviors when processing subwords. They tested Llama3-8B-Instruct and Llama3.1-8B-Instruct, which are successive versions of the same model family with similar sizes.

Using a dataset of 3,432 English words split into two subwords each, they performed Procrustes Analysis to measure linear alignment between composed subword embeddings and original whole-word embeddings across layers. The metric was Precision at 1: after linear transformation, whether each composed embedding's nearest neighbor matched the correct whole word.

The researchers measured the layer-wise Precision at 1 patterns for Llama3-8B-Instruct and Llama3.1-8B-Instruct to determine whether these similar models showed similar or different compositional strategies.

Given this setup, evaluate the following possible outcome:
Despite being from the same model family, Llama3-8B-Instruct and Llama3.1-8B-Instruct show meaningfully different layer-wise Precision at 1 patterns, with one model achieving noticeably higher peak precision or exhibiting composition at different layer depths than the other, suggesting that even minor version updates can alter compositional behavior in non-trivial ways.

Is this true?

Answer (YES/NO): NO